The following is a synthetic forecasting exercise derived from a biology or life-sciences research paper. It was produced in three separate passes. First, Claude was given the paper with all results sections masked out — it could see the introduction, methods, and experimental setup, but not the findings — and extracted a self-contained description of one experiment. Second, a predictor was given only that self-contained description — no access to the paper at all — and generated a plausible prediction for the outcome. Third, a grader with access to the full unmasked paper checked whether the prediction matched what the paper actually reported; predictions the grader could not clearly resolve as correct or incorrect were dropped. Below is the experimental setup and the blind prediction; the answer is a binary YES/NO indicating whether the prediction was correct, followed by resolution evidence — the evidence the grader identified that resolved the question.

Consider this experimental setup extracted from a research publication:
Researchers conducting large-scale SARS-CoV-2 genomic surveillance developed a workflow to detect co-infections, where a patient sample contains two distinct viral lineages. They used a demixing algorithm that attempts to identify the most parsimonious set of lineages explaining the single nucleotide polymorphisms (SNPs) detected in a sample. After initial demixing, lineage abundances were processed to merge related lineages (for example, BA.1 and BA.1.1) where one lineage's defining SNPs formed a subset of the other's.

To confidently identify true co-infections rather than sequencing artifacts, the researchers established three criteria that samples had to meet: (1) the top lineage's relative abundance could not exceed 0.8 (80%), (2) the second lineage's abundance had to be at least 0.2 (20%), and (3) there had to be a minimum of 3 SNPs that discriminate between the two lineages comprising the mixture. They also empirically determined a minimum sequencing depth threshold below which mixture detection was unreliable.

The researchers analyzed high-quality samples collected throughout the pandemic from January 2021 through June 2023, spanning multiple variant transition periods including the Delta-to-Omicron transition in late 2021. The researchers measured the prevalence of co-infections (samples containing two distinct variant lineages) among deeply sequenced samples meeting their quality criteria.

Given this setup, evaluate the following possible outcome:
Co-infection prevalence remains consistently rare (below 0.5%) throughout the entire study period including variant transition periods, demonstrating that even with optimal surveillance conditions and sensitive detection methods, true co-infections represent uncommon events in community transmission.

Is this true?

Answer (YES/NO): NO